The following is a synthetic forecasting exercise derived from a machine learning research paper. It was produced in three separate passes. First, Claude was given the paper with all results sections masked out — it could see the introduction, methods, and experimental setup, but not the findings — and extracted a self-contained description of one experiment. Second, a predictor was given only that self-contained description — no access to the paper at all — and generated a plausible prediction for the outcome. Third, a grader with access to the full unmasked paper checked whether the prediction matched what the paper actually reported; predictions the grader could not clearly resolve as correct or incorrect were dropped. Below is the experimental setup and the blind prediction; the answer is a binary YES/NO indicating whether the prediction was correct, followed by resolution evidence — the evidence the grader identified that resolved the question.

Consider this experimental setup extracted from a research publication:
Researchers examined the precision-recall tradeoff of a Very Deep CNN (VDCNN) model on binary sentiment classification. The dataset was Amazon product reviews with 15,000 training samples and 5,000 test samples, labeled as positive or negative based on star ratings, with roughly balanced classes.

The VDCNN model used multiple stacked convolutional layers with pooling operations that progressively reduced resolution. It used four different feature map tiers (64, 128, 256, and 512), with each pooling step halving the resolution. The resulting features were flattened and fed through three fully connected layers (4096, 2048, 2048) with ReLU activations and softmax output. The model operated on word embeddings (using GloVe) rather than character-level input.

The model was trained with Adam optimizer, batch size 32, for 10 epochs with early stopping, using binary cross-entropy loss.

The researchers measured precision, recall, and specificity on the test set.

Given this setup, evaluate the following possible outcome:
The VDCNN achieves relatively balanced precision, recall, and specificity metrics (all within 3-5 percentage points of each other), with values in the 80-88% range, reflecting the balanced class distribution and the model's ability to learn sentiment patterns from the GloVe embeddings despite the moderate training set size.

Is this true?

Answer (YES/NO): NO